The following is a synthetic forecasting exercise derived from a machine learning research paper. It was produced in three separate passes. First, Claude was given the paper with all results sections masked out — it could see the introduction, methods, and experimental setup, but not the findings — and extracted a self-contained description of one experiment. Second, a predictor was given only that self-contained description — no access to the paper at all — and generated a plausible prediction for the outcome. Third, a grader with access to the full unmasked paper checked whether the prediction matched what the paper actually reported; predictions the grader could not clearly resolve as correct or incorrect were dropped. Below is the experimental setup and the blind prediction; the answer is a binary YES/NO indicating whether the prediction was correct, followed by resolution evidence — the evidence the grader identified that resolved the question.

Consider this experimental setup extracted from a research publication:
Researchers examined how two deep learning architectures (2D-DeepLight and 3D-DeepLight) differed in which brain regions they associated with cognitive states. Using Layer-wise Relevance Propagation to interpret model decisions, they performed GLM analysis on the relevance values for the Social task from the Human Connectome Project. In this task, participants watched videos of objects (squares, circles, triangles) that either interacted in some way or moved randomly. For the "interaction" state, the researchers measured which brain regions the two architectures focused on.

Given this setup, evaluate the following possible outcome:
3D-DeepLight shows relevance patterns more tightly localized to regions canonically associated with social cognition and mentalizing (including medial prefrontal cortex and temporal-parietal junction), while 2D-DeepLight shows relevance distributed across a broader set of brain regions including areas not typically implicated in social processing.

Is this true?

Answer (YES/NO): NO